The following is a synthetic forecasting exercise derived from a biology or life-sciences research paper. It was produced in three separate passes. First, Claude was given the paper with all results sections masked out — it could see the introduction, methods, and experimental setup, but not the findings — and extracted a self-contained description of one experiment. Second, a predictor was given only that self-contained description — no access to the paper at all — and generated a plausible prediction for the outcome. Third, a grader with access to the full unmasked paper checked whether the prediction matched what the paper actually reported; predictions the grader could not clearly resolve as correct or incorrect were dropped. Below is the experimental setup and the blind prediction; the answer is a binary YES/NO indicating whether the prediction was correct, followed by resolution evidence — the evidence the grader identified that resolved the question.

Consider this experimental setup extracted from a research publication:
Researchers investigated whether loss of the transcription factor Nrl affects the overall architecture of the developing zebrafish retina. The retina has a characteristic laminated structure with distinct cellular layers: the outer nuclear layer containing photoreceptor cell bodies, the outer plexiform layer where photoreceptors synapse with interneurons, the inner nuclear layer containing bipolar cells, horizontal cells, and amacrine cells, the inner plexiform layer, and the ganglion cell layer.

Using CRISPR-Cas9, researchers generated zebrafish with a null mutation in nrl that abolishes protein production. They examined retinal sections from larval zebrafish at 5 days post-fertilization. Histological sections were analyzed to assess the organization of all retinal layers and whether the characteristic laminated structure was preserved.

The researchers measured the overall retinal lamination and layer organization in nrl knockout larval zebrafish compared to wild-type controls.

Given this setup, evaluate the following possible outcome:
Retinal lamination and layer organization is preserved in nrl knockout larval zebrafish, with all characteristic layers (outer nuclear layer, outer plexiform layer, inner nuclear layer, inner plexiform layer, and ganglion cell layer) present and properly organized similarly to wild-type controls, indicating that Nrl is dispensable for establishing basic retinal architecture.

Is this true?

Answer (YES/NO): YES